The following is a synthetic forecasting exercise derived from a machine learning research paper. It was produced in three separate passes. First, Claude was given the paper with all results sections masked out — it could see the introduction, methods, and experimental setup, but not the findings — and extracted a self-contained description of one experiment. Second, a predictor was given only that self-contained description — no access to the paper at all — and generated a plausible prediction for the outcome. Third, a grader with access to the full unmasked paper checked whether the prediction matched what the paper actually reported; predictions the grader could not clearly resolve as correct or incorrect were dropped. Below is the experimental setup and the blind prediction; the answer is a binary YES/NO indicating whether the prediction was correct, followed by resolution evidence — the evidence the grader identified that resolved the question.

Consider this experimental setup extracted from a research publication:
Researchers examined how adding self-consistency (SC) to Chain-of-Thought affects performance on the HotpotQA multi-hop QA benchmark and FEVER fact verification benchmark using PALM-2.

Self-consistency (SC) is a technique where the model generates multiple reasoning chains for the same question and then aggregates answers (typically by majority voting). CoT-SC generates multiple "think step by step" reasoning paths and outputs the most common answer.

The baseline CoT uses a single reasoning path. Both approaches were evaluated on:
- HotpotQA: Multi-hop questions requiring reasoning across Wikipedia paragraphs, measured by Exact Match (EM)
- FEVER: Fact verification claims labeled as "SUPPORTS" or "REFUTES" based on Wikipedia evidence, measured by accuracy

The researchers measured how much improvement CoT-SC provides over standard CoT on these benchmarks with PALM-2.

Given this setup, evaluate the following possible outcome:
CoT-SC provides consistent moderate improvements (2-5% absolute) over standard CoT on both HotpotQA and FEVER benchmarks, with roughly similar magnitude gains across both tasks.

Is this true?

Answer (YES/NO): YES